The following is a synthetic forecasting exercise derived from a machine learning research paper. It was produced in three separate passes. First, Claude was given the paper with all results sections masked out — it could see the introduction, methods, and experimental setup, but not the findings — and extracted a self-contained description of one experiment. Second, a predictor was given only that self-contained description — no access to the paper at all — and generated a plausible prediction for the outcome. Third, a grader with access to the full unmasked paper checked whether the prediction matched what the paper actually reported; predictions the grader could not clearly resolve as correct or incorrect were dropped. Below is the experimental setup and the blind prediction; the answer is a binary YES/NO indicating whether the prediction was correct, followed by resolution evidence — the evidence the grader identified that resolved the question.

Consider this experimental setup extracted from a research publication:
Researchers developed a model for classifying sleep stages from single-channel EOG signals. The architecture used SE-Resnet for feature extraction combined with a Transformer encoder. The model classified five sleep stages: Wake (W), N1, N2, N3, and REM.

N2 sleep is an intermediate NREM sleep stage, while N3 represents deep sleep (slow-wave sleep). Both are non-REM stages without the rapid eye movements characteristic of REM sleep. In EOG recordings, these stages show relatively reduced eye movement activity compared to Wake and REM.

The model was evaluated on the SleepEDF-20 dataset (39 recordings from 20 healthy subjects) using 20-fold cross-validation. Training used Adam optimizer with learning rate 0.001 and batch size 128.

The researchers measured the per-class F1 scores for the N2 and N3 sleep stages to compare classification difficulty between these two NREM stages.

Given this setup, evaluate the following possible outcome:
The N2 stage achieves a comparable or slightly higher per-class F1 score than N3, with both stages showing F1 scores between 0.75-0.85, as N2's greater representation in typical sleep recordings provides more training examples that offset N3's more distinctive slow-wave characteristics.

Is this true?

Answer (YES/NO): NO